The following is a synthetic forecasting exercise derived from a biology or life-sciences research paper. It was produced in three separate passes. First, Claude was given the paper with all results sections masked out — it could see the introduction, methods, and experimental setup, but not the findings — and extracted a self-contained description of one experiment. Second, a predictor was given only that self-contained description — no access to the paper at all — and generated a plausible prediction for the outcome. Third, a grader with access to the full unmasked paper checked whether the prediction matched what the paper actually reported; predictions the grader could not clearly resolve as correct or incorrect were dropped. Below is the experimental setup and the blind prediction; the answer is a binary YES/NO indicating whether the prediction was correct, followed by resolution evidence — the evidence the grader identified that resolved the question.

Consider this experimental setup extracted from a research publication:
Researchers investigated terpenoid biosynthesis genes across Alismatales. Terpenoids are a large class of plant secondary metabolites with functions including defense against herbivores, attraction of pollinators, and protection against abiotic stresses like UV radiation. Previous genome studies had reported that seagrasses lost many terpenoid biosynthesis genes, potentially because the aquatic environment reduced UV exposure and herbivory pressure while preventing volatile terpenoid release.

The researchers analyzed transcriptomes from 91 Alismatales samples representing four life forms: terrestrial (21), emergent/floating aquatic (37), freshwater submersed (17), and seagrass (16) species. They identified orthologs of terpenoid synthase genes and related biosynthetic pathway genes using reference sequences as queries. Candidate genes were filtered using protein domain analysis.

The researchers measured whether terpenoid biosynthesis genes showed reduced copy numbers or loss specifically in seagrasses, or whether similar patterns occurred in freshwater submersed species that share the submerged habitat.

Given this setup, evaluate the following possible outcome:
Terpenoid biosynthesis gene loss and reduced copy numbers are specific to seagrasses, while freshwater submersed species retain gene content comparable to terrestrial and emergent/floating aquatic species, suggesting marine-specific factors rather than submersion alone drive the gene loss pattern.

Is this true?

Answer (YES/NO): NO